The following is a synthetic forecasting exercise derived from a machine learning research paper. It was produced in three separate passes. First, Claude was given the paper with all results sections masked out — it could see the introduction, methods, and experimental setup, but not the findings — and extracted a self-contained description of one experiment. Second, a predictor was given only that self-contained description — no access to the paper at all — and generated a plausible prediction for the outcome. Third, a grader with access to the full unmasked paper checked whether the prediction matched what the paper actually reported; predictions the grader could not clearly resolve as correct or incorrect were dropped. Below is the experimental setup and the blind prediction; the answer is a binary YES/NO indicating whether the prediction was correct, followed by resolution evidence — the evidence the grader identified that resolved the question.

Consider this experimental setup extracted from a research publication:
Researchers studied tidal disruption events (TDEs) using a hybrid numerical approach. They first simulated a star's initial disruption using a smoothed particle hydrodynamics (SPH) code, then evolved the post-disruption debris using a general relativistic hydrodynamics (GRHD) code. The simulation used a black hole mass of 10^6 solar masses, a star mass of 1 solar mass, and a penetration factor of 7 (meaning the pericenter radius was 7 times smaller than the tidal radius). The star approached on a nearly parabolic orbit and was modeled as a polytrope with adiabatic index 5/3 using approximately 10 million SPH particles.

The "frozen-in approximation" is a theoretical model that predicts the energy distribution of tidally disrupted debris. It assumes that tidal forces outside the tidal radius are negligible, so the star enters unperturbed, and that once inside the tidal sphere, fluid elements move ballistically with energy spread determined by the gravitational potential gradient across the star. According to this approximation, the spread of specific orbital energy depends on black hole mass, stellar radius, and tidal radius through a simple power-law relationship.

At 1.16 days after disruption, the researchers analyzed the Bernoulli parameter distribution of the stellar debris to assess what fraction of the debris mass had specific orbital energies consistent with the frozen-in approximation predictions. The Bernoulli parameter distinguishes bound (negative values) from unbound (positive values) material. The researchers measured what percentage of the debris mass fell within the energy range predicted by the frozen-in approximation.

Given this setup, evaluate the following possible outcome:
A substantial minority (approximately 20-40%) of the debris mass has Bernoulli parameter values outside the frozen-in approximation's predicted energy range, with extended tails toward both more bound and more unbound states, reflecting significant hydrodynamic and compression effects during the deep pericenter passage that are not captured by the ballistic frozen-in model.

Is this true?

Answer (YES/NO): NO